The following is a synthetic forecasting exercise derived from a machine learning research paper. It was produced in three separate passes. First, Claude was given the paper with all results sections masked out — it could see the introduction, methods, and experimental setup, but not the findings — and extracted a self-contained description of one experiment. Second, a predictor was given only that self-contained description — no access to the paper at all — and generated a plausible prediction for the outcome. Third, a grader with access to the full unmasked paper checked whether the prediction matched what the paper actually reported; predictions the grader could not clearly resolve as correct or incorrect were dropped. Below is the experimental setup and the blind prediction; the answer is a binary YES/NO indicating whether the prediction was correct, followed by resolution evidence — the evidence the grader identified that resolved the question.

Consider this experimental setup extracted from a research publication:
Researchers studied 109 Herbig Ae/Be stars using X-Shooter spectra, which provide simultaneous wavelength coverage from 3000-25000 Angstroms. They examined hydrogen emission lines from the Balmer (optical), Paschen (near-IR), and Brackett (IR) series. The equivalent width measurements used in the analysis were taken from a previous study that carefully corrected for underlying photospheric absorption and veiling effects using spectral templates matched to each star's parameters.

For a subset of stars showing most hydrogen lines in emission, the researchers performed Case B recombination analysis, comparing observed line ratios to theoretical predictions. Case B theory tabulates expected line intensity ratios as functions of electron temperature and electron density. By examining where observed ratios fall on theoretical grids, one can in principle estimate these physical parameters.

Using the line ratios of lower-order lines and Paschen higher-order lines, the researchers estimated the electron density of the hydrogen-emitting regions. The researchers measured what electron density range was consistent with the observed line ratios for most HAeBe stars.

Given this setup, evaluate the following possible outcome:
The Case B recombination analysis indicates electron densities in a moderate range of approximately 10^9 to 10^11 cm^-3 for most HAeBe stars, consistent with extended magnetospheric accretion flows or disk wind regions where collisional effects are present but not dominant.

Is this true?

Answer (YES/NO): YES